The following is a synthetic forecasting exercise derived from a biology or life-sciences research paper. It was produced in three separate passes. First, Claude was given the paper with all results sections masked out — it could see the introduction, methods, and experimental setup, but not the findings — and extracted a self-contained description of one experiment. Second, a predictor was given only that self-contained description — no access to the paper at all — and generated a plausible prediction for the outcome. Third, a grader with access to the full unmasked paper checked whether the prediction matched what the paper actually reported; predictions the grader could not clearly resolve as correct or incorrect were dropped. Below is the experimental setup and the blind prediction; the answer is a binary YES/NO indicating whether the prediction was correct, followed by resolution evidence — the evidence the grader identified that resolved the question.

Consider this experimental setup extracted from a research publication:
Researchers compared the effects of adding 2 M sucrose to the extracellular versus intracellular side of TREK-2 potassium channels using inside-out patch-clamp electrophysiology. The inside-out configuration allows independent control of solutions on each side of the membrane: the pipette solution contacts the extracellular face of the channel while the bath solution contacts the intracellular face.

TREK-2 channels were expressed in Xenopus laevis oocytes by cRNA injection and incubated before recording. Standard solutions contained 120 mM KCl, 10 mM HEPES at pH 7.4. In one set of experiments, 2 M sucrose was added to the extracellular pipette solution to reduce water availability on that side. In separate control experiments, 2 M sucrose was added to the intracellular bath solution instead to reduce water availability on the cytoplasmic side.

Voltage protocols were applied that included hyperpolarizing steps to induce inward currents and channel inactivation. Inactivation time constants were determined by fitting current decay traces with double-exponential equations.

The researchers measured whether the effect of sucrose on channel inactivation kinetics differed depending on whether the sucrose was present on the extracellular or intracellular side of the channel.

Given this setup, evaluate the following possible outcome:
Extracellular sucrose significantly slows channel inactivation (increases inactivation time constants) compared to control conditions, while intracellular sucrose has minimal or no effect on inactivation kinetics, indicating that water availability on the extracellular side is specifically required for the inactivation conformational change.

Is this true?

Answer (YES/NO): YES